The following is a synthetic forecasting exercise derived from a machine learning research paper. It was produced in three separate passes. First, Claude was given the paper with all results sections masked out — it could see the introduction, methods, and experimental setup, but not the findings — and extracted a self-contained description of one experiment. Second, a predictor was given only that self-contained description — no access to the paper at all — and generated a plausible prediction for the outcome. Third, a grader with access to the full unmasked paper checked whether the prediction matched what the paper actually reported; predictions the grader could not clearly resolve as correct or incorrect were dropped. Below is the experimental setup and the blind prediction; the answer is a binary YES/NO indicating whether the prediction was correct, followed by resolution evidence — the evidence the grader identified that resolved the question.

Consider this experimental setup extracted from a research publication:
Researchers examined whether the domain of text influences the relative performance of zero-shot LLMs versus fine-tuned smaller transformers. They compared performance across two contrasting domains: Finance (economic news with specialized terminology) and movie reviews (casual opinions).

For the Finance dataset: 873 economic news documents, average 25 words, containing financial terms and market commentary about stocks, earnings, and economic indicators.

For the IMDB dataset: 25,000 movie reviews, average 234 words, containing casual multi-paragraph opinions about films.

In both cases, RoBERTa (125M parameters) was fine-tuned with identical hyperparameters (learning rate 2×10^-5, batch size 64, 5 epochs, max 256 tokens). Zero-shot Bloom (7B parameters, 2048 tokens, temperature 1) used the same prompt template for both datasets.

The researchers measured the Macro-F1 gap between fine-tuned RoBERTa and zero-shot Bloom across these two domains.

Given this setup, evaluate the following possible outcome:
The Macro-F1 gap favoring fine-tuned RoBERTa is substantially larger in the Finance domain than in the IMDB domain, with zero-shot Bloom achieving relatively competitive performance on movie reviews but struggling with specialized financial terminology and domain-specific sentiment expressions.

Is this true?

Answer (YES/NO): YES